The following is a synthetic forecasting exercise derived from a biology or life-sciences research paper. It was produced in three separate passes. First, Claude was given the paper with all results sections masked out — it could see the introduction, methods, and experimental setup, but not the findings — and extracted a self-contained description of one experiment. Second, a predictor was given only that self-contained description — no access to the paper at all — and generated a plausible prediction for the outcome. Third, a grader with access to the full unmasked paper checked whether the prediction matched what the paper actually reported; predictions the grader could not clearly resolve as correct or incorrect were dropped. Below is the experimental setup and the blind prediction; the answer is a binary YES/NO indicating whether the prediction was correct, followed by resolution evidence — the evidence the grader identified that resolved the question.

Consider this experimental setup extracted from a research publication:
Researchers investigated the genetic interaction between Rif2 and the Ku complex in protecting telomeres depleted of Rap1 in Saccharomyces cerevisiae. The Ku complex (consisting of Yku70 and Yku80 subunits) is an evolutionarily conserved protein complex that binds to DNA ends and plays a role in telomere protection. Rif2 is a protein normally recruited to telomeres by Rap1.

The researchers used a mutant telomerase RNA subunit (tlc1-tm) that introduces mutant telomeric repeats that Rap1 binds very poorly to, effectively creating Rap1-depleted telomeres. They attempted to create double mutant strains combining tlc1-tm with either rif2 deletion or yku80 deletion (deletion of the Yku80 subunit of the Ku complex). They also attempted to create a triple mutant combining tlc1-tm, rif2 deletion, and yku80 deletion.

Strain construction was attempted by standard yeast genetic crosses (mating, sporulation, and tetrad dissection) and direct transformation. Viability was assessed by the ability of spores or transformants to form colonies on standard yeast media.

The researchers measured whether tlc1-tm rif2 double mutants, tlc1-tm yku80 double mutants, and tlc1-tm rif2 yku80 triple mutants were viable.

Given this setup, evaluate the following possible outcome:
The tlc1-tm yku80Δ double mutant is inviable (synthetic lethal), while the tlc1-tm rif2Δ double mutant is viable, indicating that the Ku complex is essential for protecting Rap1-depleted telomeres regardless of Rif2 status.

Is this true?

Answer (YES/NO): NO